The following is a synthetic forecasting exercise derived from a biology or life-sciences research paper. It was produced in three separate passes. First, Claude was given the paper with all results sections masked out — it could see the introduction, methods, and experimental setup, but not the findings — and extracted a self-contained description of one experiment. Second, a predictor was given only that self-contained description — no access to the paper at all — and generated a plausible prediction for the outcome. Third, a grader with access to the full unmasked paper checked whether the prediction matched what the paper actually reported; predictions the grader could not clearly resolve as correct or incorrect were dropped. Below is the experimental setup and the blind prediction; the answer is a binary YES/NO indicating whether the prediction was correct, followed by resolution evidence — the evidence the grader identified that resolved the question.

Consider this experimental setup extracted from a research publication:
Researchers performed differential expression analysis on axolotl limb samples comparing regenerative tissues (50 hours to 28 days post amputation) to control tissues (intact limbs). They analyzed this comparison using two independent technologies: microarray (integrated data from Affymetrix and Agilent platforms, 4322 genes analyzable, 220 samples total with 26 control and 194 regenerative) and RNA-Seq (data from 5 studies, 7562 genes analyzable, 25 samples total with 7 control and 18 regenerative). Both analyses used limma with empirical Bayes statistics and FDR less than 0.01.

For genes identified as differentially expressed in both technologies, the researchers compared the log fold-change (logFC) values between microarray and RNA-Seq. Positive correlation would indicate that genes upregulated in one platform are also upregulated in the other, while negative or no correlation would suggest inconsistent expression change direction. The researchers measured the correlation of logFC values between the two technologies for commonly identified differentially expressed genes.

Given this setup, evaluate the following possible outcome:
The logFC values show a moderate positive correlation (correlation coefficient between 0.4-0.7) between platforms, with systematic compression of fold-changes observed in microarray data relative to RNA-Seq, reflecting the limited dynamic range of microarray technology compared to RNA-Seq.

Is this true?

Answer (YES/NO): NO